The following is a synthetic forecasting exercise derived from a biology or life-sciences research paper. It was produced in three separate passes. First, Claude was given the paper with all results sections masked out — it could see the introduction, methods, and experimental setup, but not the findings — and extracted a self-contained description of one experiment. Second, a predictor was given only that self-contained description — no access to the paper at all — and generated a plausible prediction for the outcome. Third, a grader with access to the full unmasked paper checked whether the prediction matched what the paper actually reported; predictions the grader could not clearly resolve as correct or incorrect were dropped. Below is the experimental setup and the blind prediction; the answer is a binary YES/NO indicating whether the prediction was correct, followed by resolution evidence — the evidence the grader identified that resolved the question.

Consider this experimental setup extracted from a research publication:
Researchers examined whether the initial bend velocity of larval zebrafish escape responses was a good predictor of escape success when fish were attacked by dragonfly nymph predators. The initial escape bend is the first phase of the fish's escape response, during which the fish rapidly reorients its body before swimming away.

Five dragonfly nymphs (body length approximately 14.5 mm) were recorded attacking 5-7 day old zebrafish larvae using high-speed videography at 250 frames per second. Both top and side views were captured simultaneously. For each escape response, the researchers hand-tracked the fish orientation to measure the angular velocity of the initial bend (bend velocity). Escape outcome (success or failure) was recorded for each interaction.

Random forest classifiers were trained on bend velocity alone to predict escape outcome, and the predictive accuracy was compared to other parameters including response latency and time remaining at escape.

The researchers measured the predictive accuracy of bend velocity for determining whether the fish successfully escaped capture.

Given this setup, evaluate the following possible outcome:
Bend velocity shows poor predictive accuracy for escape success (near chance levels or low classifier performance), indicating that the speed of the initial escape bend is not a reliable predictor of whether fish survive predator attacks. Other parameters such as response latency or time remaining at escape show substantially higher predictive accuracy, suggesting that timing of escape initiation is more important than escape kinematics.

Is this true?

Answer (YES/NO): NO